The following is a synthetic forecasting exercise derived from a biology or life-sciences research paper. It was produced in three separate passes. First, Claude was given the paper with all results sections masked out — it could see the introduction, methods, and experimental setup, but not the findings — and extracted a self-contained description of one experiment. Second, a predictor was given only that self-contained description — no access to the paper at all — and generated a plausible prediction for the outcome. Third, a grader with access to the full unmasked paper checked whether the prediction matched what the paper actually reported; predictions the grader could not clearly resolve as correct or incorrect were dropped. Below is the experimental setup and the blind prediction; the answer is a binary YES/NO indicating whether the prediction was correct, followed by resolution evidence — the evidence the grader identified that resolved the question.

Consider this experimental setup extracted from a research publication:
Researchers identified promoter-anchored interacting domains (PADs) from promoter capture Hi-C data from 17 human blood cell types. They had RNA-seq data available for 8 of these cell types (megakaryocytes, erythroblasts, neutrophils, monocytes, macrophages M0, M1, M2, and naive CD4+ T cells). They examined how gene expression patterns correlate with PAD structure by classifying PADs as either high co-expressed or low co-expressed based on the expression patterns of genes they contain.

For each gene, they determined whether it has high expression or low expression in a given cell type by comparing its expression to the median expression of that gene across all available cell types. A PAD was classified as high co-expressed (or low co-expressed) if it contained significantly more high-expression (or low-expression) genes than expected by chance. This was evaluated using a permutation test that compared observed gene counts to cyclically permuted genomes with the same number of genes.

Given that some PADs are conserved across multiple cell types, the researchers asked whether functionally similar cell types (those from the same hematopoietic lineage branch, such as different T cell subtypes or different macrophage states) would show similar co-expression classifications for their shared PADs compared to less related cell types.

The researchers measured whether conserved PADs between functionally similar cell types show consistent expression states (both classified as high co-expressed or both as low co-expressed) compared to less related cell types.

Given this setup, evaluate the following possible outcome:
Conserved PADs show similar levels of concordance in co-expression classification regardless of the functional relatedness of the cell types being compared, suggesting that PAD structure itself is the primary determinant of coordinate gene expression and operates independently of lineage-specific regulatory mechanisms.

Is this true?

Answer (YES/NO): NO